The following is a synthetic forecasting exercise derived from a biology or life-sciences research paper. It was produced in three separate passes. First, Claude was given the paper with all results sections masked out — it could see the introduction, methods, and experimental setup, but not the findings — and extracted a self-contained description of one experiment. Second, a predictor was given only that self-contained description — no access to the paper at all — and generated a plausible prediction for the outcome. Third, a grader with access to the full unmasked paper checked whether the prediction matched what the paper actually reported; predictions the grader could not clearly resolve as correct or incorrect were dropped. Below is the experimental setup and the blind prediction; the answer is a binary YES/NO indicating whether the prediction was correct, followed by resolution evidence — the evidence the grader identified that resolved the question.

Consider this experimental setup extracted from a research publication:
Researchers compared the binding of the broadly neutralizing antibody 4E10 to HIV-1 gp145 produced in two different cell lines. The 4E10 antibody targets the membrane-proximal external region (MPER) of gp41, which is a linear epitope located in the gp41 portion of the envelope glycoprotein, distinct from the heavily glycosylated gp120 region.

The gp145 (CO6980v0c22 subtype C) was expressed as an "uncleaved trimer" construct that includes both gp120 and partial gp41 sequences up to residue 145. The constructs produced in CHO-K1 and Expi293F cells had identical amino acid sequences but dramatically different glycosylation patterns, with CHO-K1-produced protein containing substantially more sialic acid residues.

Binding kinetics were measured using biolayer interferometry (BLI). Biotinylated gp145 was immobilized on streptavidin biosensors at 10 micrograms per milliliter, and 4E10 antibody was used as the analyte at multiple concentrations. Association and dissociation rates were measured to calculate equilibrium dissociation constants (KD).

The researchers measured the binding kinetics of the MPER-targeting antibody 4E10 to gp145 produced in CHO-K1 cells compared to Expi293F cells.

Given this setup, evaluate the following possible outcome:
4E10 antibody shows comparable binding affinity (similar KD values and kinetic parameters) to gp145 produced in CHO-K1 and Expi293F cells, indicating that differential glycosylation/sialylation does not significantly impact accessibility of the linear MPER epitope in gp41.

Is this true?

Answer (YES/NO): YES